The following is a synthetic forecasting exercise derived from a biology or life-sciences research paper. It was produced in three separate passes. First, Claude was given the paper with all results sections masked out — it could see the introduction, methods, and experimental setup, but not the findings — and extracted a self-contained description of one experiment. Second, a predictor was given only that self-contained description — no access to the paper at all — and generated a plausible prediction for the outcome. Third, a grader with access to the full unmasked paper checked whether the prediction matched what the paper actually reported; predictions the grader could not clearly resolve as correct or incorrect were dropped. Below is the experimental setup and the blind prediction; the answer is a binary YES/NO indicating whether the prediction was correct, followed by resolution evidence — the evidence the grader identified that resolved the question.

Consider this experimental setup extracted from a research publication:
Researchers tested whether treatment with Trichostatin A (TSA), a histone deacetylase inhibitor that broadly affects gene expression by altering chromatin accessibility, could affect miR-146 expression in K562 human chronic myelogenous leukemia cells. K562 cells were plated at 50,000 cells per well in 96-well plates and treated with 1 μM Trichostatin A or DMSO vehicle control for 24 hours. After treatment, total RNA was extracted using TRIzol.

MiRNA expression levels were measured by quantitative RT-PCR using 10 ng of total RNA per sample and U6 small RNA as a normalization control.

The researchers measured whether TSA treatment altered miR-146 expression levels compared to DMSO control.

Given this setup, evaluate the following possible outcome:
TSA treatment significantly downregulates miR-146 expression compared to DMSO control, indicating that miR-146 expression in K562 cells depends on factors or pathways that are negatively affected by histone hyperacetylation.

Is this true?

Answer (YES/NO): NO